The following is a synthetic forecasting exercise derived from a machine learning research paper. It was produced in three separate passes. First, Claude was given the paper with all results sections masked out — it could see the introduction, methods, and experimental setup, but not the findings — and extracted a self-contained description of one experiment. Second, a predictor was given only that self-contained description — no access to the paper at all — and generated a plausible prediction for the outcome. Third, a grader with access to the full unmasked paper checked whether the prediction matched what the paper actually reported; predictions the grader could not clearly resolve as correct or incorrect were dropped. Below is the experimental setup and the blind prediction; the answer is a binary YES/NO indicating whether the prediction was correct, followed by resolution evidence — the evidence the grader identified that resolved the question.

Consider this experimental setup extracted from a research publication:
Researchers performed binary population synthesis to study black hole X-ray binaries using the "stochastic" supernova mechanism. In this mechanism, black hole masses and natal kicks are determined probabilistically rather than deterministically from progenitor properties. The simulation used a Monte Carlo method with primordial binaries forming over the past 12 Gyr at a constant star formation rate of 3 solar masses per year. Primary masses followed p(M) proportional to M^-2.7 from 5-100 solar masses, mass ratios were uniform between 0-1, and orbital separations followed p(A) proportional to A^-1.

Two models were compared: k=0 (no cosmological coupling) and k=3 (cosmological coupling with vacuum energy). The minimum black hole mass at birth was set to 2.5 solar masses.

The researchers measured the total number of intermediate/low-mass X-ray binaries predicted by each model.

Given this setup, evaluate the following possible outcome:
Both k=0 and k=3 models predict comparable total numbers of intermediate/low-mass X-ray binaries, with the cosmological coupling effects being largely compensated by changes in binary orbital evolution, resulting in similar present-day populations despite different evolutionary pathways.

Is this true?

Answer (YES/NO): NO